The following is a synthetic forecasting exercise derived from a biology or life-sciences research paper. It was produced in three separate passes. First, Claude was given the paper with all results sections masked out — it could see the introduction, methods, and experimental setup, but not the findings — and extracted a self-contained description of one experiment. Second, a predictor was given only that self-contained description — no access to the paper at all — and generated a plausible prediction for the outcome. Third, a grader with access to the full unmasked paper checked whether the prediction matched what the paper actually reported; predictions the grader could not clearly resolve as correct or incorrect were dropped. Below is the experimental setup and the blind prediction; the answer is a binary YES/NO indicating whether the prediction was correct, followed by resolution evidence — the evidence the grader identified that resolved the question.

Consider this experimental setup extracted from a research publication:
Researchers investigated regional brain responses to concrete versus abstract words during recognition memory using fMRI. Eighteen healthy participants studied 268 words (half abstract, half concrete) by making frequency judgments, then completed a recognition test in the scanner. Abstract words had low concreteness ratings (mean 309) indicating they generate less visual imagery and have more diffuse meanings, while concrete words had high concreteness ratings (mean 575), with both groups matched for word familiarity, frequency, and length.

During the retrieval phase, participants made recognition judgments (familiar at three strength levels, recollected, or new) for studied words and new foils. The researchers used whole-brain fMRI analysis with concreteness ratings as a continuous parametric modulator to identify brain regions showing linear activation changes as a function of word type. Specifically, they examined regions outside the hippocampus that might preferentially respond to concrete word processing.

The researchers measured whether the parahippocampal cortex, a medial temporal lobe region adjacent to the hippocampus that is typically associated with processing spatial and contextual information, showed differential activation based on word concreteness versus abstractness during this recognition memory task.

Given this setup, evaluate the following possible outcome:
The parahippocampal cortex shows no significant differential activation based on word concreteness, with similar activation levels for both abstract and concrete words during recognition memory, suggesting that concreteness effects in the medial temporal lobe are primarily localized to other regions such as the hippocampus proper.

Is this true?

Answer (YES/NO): NO